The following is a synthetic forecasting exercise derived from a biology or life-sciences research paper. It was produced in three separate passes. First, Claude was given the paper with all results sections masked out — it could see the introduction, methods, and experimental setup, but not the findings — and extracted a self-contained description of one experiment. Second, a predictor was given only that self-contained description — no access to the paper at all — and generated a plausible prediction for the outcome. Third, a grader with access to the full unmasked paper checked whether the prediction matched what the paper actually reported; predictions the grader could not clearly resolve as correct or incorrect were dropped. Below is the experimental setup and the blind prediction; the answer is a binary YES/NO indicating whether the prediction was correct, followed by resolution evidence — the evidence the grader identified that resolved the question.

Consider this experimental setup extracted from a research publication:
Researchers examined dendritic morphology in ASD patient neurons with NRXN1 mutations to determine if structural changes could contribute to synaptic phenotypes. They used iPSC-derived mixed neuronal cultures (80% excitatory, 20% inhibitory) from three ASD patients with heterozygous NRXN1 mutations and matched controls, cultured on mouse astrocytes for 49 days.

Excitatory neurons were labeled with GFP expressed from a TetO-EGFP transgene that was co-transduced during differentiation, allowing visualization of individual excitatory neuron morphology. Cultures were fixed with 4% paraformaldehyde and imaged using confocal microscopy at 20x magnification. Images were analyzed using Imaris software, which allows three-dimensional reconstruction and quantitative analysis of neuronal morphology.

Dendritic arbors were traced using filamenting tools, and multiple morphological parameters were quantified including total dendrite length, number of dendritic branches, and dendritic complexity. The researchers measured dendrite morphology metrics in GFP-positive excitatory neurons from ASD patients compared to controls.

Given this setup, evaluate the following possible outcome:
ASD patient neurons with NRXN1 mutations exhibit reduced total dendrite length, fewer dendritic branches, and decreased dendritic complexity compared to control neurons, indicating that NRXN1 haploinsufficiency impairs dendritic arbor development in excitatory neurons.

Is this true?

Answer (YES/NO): NO